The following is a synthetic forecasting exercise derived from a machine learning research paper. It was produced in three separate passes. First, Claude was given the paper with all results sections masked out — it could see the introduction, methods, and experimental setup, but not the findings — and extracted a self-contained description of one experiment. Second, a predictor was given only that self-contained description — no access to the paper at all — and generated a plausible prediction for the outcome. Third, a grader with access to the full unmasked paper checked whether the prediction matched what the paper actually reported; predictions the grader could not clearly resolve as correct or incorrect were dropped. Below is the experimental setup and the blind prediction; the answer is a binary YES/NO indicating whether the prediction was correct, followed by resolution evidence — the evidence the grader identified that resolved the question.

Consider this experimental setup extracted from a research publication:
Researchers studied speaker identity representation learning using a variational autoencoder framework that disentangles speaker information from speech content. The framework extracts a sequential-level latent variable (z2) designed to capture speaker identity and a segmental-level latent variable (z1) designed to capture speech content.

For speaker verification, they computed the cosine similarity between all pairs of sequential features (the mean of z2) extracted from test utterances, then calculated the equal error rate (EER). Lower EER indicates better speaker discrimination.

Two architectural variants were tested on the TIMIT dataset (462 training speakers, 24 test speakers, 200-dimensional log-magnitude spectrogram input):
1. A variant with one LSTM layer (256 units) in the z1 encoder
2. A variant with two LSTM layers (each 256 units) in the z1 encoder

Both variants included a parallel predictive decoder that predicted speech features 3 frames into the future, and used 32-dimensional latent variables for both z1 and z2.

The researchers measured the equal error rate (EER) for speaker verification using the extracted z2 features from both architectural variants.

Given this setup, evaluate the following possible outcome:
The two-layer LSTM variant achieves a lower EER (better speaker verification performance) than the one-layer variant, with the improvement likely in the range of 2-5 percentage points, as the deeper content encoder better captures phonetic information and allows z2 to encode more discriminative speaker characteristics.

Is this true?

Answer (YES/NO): NO